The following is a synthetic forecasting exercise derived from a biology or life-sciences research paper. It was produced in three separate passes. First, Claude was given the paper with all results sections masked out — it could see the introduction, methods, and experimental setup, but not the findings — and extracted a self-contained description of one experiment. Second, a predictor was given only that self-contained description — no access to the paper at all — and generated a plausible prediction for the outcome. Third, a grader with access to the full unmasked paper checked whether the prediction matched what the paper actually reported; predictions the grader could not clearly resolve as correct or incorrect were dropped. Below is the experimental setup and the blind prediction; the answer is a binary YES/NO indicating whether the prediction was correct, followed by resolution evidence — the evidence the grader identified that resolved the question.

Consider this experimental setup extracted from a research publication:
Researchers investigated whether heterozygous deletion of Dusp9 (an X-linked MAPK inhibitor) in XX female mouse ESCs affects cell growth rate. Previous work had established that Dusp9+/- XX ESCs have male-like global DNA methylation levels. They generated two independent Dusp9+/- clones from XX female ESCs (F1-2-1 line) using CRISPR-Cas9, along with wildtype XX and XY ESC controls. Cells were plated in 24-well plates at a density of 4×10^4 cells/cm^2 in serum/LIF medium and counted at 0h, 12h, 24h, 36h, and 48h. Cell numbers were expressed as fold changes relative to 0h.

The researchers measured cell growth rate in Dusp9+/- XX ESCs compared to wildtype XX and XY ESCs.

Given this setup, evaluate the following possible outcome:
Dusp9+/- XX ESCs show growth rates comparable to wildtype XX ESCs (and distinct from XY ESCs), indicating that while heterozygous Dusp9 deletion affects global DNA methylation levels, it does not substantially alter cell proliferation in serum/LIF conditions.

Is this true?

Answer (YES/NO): YES